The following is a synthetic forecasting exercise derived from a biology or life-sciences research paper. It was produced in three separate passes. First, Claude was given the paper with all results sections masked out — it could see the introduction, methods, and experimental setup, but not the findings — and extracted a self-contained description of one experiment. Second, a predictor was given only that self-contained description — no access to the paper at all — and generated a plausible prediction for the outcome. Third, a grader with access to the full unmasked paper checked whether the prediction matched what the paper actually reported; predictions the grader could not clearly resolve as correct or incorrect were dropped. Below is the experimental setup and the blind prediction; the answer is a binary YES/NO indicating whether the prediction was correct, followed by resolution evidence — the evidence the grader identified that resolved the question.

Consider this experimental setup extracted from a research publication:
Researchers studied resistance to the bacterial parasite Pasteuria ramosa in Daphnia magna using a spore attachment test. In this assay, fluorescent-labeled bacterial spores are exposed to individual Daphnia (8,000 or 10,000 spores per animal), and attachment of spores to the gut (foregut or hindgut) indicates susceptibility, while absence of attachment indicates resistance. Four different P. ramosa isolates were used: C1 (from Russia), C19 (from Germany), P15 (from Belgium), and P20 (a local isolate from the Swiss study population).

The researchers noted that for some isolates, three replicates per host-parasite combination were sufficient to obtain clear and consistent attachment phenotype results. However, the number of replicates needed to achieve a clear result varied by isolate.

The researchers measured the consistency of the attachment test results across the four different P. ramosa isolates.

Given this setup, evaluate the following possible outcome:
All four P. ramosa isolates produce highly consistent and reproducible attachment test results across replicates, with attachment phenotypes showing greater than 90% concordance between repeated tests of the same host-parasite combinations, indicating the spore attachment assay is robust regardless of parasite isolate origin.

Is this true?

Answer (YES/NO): NO